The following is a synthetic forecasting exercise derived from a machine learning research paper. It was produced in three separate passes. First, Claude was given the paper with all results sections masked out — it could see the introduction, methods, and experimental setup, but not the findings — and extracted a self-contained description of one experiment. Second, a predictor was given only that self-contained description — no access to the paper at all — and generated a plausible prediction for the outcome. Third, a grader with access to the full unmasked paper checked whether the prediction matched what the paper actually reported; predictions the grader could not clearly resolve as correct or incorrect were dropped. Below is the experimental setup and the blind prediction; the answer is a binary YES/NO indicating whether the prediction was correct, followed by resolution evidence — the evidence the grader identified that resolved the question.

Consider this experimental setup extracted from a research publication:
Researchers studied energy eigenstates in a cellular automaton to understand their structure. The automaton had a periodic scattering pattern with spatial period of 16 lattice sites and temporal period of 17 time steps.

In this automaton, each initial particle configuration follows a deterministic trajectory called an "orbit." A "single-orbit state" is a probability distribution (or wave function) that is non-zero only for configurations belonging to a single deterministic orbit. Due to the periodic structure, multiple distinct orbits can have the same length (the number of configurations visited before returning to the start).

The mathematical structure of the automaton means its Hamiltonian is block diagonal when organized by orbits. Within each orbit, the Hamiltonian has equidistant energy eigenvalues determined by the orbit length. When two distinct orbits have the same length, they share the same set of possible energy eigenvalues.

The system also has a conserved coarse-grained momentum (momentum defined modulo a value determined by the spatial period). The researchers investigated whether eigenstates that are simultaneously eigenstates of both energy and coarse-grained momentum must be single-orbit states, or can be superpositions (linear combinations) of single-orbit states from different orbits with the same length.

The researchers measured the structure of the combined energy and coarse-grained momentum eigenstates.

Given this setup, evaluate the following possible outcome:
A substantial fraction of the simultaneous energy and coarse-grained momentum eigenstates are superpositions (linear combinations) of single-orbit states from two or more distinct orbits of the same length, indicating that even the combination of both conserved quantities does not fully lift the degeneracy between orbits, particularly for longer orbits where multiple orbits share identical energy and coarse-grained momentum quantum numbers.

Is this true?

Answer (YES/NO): YES